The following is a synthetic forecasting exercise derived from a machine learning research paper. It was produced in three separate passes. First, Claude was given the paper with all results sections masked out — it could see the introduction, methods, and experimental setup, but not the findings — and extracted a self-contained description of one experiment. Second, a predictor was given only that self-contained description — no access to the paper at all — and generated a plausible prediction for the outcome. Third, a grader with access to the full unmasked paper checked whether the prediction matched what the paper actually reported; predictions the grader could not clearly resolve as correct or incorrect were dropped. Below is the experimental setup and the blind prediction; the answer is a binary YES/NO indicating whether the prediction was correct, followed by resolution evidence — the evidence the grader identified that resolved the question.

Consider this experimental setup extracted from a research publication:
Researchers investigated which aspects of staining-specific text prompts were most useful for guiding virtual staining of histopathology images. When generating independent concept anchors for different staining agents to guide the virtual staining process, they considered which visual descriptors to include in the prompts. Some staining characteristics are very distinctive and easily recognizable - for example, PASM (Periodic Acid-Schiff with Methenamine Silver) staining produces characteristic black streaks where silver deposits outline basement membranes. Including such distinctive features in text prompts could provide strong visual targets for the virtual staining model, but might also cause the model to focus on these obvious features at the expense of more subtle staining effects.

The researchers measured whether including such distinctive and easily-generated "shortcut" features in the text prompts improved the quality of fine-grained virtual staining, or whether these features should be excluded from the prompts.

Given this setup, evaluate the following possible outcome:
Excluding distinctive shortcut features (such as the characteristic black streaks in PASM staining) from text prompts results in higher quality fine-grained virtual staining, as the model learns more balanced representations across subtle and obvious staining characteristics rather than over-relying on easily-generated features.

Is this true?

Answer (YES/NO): YES